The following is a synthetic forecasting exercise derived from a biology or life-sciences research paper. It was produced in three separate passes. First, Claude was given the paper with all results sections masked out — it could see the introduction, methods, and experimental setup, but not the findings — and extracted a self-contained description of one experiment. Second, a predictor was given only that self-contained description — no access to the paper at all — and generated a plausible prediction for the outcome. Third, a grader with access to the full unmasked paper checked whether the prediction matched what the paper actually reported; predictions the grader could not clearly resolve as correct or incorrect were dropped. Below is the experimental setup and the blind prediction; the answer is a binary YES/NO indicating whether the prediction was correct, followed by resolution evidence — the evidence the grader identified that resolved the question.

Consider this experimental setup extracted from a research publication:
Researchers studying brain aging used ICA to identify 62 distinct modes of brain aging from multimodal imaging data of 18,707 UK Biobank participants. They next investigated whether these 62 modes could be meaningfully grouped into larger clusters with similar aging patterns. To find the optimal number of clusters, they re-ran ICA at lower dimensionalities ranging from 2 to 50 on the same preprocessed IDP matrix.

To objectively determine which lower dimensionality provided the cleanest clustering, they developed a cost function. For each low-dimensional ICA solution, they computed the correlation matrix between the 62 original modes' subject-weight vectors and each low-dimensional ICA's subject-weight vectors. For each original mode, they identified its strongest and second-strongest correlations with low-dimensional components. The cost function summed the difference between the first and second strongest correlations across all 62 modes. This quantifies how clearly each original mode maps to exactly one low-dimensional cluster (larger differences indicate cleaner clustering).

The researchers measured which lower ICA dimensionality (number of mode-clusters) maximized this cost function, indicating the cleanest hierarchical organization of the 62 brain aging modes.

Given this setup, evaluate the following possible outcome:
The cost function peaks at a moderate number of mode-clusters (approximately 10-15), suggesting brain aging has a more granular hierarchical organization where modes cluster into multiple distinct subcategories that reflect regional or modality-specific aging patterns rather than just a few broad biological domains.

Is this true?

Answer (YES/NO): NO